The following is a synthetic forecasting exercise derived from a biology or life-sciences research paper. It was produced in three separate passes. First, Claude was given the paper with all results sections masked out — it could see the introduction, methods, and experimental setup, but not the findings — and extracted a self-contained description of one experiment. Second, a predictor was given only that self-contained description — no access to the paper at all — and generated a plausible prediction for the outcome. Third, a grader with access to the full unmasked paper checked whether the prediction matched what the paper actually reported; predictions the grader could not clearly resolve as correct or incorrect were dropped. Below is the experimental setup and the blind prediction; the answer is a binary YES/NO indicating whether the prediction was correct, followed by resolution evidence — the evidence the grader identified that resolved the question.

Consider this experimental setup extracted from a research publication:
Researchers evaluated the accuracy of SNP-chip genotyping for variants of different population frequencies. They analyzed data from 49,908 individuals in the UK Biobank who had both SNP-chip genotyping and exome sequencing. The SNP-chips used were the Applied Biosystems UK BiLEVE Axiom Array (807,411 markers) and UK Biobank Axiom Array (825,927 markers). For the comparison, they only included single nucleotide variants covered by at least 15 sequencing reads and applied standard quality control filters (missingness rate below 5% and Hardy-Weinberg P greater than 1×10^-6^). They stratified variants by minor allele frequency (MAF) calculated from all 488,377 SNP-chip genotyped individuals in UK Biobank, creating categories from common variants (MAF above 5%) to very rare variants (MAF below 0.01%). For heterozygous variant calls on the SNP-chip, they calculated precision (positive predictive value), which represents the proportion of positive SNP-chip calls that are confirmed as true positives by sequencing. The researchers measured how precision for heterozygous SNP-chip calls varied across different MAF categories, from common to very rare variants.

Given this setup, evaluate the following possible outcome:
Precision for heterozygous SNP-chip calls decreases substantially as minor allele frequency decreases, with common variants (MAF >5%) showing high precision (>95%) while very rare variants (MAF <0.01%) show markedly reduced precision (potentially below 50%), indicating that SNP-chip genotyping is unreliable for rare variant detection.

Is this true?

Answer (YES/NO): YES